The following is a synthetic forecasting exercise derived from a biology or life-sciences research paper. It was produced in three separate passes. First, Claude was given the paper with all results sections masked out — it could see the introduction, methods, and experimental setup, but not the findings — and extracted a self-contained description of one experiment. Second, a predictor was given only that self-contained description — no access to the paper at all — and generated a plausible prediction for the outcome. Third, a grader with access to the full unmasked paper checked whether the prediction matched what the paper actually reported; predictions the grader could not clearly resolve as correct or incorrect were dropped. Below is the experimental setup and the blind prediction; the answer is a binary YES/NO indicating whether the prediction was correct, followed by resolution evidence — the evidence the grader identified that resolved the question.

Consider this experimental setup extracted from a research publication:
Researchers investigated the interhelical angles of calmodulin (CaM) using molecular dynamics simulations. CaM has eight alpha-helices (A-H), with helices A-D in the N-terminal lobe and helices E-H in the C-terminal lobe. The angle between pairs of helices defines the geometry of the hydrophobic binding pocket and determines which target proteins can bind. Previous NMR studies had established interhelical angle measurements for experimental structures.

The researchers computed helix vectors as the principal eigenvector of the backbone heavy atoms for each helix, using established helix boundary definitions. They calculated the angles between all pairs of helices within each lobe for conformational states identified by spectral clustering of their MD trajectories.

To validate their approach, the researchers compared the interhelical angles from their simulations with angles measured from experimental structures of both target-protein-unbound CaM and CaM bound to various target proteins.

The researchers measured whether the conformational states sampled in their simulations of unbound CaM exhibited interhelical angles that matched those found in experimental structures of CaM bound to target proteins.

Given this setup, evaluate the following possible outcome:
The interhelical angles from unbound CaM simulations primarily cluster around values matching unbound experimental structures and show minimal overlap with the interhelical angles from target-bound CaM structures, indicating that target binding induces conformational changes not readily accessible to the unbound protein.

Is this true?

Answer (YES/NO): NO